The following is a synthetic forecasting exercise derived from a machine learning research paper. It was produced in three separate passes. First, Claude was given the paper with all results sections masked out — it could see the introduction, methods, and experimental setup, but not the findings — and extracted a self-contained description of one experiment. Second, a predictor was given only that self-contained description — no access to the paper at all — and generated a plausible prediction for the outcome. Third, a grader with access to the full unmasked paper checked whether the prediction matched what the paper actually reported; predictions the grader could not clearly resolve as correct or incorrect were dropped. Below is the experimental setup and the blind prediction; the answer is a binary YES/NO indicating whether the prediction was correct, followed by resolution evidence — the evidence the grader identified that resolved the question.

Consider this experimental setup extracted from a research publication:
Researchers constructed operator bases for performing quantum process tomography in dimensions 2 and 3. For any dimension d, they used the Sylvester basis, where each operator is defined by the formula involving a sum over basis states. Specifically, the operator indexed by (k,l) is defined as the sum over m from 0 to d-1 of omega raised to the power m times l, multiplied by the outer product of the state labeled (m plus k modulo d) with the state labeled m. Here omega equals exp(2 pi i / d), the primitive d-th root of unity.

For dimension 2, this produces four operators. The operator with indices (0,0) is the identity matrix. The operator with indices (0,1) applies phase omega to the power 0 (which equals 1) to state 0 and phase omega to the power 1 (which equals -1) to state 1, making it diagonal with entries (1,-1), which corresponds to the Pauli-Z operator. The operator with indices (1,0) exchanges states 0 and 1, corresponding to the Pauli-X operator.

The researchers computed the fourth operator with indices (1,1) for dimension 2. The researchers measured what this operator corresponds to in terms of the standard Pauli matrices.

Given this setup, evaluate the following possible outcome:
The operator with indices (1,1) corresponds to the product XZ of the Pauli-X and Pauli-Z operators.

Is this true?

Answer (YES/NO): NO